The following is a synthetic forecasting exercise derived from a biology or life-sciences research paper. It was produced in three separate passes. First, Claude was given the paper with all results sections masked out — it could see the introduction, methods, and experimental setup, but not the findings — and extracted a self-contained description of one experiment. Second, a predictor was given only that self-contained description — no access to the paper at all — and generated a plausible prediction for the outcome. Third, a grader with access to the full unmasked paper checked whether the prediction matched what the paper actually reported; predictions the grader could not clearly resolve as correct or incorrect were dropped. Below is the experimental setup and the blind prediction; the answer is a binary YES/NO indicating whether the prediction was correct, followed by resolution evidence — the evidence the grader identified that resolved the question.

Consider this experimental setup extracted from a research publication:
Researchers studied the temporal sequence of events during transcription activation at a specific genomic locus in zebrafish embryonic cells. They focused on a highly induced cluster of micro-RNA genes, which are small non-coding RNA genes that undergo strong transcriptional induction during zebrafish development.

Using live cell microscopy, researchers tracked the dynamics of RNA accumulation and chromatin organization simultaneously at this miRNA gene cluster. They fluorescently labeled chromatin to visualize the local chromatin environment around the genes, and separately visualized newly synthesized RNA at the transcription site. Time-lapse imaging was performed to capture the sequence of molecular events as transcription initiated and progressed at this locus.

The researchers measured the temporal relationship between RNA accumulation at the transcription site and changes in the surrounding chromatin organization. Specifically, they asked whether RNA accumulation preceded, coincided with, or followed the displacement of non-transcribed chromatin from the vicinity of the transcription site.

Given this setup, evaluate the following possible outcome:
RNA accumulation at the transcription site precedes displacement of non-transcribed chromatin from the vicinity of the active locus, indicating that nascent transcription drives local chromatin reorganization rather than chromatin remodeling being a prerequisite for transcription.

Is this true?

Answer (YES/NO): NO